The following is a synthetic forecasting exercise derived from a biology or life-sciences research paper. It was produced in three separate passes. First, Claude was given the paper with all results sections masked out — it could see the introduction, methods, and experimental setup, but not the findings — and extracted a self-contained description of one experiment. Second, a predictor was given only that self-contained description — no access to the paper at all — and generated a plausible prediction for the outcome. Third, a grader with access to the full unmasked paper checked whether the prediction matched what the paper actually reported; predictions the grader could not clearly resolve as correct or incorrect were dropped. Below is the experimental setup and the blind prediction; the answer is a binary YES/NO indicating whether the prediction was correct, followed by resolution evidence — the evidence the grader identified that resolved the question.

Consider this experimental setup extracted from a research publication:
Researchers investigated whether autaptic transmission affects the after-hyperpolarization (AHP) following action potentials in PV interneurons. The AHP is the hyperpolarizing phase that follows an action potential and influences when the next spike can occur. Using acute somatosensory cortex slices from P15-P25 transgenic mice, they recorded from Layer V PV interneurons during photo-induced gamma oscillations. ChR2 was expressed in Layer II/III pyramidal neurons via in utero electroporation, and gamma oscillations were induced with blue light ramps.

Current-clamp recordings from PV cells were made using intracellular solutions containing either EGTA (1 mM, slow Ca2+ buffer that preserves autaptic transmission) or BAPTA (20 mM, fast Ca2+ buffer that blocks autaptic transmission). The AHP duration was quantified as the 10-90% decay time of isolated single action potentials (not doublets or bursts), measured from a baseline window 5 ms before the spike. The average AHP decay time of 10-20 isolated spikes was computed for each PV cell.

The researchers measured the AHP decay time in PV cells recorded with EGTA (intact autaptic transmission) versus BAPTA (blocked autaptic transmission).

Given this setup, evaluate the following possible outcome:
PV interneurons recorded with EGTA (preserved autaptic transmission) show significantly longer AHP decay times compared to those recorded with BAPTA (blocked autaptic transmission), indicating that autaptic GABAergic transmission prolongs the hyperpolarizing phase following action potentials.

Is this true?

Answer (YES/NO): YES